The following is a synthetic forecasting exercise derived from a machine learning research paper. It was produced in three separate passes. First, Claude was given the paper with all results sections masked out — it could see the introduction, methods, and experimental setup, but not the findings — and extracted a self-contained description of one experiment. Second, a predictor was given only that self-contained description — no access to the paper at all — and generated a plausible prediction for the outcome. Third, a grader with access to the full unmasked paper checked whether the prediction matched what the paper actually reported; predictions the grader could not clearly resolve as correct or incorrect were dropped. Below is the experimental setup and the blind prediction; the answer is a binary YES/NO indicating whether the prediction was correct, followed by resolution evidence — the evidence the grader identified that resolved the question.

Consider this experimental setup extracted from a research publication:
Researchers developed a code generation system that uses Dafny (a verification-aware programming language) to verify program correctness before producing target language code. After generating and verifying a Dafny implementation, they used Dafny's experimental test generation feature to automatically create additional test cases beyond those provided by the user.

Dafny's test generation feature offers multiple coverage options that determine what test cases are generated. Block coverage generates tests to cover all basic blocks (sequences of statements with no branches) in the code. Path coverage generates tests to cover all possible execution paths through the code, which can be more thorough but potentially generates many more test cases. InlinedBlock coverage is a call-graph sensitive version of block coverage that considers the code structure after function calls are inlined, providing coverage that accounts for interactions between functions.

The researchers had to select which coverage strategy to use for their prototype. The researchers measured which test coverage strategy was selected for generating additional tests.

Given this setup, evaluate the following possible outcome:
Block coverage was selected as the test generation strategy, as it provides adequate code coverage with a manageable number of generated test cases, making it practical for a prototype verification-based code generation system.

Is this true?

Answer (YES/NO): NO